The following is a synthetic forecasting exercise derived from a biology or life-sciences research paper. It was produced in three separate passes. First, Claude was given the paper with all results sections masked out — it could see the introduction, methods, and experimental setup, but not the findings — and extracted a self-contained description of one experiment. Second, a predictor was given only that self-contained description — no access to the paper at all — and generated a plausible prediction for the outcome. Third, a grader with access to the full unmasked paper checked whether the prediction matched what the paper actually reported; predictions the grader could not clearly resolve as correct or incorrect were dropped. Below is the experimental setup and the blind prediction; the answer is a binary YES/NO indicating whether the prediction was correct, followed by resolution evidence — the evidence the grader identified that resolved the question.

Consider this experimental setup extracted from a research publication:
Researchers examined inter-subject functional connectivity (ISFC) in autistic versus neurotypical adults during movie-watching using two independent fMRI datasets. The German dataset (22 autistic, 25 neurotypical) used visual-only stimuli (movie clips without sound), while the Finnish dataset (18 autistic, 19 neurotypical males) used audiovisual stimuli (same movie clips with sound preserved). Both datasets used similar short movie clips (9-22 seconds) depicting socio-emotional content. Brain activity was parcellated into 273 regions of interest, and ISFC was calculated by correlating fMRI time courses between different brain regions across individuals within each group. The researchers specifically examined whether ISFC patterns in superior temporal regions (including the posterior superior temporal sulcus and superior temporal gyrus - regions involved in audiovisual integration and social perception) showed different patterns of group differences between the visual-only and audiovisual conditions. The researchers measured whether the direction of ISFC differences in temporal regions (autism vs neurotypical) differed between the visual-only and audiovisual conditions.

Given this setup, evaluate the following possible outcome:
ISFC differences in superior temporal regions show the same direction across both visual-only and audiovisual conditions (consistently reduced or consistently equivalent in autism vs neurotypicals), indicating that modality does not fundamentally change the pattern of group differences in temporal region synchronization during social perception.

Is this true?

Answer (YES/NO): NO